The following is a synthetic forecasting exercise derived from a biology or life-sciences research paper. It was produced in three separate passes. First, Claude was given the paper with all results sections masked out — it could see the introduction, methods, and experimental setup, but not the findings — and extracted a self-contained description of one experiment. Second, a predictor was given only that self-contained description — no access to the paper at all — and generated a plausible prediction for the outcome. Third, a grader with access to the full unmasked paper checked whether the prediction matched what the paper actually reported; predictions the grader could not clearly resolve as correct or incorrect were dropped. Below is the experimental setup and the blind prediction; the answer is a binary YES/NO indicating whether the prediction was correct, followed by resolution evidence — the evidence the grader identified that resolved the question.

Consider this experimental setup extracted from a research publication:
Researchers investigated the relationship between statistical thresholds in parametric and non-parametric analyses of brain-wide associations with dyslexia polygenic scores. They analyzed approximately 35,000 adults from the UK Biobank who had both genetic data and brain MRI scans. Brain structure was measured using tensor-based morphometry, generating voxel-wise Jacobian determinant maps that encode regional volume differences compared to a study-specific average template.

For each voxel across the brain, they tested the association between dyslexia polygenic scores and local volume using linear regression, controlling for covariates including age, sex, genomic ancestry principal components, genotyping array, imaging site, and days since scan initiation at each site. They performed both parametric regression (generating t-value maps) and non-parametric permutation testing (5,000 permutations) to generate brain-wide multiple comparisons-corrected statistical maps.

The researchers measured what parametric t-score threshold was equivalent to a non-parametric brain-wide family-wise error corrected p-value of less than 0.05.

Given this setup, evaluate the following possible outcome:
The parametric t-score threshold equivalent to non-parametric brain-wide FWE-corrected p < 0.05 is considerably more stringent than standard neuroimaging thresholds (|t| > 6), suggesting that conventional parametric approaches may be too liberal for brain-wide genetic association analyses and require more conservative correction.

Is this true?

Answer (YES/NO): NO